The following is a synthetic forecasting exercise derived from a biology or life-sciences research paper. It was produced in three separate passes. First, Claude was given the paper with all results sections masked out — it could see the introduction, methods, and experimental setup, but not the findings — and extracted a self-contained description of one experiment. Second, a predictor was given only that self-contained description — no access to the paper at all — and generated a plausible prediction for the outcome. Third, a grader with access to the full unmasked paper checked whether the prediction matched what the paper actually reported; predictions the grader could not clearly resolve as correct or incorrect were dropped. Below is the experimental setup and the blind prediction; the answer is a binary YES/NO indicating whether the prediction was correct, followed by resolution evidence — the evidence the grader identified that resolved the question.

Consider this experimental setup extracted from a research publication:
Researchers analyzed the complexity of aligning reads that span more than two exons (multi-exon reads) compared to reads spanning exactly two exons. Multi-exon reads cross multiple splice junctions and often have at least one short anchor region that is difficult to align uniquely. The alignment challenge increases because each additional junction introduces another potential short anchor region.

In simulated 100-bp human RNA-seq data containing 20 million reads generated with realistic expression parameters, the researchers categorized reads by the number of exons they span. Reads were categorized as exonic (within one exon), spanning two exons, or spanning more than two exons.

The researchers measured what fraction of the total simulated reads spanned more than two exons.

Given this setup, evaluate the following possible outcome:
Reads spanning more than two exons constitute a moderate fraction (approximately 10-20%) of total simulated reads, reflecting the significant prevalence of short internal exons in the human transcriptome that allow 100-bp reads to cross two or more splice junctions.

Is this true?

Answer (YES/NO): NO